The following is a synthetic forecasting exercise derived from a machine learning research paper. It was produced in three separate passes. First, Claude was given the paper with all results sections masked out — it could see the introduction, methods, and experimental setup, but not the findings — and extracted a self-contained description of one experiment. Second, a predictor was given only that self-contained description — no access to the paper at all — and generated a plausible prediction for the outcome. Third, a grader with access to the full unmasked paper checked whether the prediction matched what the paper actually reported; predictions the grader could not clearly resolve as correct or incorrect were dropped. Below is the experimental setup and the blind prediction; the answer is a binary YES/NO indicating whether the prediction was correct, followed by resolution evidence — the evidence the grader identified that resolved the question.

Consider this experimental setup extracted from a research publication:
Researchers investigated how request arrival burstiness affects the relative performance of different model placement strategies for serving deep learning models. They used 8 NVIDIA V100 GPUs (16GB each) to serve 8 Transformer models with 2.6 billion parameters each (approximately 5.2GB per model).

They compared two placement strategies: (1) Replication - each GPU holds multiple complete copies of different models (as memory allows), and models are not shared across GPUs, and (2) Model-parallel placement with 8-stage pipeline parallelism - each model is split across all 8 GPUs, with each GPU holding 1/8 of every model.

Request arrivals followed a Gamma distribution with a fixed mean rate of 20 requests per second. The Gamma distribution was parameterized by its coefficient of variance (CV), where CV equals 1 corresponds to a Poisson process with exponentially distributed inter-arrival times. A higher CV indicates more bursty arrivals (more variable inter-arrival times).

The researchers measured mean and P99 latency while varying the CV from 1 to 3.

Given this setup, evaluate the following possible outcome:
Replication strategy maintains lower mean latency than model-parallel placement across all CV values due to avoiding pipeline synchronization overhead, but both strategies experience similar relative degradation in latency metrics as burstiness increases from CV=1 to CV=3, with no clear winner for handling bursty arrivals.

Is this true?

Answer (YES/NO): NO